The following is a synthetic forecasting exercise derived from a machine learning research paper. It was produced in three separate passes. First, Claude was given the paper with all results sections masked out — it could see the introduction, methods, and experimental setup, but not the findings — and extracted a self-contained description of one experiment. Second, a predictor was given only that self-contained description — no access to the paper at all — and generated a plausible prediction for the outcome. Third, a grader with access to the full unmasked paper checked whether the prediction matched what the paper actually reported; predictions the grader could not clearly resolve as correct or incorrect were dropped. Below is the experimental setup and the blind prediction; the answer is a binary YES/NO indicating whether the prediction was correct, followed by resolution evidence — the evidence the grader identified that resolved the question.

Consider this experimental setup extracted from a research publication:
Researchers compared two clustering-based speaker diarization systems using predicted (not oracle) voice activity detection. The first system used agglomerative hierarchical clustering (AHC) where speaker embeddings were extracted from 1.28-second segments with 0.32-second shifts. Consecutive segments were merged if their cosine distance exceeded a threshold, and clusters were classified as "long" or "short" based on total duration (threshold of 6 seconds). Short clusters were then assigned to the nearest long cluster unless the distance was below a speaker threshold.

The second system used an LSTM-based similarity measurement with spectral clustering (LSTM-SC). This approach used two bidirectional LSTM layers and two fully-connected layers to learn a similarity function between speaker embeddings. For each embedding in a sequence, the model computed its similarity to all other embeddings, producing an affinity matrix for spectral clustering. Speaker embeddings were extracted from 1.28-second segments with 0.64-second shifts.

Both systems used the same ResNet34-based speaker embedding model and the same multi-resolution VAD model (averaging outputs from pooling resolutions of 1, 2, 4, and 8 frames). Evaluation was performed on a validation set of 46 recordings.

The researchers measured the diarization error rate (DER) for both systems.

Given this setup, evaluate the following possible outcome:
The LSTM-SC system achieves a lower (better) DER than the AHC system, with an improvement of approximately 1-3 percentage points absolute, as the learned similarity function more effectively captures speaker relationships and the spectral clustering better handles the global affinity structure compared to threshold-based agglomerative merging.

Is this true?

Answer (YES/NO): NO